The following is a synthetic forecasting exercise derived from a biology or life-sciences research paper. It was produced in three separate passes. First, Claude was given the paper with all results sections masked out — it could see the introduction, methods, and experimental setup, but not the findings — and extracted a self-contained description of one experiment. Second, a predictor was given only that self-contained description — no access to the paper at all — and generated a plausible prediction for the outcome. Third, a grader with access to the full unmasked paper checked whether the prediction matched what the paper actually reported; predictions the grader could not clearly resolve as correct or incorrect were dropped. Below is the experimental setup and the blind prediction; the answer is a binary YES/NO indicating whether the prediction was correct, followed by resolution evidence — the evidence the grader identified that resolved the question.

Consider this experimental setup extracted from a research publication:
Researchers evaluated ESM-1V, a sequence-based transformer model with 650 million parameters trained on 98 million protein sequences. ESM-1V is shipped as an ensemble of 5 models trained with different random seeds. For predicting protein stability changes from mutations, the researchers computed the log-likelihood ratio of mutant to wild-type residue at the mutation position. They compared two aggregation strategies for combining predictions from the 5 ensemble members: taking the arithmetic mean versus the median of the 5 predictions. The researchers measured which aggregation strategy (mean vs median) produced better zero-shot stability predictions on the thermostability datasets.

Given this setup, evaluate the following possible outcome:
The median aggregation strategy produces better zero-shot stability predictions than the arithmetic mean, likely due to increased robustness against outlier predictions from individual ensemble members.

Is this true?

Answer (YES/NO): NO